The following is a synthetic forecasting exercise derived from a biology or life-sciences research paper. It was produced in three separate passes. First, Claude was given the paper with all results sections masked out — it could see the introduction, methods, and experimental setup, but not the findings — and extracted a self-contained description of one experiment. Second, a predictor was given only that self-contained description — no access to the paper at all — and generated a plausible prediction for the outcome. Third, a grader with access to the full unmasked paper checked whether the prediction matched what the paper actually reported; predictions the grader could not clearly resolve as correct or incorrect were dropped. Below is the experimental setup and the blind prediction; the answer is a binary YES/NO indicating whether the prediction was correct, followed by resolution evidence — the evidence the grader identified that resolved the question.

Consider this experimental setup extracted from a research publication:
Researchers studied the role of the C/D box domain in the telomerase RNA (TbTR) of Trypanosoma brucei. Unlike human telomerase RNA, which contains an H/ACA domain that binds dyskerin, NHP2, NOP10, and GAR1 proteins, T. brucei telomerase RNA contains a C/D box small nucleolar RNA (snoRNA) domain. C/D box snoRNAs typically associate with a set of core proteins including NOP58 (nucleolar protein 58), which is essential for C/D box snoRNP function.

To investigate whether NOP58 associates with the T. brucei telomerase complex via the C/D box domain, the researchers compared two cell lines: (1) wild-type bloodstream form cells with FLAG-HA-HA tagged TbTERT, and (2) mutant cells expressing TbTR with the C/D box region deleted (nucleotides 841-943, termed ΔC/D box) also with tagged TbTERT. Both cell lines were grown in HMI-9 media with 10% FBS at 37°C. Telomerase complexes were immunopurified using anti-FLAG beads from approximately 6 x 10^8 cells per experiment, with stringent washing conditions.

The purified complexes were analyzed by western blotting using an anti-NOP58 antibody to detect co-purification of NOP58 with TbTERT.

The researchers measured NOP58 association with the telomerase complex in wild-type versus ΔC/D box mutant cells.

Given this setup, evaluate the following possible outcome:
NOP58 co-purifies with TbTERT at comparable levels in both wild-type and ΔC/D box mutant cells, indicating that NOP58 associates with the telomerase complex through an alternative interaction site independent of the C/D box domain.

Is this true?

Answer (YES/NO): NO